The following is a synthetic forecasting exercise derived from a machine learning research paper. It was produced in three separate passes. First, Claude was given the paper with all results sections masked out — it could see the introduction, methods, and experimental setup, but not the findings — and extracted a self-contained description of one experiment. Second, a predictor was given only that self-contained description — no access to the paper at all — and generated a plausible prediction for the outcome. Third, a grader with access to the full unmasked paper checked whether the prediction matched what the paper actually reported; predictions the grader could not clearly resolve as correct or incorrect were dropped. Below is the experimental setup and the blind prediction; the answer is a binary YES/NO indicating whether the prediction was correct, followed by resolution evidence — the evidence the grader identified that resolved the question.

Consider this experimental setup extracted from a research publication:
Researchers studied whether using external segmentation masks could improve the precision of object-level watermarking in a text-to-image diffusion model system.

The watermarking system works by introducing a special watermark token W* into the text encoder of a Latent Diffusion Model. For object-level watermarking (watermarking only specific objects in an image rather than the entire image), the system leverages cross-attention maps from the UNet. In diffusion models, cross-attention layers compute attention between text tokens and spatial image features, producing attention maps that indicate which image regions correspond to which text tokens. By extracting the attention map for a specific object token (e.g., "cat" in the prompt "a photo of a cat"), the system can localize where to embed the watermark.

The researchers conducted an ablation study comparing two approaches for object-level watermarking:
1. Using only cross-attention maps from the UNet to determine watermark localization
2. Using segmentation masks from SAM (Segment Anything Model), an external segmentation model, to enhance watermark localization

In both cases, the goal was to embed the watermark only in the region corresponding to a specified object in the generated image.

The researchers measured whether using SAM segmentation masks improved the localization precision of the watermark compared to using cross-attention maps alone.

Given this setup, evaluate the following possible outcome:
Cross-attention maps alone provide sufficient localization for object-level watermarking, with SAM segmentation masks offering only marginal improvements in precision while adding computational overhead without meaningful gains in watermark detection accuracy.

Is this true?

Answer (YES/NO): NO